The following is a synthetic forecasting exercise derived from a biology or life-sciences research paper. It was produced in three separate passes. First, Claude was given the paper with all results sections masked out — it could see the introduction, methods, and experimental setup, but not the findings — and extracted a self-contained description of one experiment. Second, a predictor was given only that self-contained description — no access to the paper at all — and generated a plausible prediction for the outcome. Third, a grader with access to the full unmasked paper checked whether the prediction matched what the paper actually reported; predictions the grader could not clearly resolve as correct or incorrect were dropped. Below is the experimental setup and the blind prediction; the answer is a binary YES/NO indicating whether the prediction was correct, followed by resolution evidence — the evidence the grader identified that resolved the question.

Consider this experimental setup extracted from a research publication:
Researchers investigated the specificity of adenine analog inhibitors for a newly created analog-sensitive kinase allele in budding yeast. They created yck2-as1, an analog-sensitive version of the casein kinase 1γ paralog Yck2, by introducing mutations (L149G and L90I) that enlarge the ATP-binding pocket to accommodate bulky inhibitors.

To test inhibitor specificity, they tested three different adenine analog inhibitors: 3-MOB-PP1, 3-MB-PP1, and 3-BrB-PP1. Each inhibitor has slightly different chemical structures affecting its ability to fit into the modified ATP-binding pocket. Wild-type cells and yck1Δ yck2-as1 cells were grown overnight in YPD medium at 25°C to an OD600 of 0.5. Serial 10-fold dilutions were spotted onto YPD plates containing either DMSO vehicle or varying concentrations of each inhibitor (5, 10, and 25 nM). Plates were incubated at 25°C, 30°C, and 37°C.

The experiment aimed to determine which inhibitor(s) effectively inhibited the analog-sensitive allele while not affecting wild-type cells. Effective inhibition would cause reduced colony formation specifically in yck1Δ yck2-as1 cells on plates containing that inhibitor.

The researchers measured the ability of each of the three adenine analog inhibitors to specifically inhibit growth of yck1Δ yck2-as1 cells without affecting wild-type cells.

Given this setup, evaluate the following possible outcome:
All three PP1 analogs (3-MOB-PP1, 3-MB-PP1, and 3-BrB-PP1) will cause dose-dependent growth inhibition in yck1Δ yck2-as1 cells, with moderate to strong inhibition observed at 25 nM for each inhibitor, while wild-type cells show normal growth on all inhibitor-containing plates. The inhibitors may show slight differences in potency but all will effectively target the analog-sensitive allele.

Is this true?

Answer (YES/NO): YES